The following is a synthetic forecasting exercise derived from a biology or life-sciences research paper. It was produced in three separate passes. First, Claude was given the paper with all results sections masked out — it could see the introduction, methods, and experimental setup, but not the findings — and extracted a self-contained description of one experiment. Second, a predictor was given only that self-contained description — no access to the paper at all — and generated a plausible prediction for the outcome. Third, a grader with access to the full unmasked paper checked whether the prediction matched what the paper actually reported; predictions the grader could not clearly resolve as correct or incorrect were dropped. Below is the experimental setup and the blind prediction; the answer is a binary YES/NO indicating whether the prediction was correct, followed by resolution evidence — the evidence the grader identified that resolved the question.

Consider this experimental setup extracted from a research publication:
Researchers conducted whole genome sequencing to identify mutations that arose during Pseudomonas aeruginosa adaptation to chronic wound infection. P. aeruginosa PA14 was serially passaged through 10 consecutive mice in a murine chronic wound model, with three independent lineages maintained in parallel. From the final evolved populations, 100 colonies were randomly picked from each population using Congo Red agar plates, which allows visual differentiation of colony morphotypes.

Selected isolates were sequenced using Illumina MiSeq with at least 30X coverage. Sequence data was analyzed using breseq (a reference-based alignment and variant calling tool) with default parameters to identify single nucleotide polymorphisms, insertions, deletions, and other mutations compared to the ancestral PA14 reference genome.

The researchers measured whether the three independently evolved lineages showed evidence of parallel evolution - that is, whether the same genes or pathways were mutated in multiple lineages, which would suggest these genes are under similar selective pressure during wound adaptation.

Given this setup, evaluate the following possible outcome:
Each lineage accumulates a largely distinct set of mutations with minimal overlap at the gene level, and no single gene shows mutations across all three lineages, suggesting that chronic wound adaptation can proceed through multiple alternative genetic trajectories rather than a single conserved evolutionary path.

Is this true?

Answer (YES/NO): NO